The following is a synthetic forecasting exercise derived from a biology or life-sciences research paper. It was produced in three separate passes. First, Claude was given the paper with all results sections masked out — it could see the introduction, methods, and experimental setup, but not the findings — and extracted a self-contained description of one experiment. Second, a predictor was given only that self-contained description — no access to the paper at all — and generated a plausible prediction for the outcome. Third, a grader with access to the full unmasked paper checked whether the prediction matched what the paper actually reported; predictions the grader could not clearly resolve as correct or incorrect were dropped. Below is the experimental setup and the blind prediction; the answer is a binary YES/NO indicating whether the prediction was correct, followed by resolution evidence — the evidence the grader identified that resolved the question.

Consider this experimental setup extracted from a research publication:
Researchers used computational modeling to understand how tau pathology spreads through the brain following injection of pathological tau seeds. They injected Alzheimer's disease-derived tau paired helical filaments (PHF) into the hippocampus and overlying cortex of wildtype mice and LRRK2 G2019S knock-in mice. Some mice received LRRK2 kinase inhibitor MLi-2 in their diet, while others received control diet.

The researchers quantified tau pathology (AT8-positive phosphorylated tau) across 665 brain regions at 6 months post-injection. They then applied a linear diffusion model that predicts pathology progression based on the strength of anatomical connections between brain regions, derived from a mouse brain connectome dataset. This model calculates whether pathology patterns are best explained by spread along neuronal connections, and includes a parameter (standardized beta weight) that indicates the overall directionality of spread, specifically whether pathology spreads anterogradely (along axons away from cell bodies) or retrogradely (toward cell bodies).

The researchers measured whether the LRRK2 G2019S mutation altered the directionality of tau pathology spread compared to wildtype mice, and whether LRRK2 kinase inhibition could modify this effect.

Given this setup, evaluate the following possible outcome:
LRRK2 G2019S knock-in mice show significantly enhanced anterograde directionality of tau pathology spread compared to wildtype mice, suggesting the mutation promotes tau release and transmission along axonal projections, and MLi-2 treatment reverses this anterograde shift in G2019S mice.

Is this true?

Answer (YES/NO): NO